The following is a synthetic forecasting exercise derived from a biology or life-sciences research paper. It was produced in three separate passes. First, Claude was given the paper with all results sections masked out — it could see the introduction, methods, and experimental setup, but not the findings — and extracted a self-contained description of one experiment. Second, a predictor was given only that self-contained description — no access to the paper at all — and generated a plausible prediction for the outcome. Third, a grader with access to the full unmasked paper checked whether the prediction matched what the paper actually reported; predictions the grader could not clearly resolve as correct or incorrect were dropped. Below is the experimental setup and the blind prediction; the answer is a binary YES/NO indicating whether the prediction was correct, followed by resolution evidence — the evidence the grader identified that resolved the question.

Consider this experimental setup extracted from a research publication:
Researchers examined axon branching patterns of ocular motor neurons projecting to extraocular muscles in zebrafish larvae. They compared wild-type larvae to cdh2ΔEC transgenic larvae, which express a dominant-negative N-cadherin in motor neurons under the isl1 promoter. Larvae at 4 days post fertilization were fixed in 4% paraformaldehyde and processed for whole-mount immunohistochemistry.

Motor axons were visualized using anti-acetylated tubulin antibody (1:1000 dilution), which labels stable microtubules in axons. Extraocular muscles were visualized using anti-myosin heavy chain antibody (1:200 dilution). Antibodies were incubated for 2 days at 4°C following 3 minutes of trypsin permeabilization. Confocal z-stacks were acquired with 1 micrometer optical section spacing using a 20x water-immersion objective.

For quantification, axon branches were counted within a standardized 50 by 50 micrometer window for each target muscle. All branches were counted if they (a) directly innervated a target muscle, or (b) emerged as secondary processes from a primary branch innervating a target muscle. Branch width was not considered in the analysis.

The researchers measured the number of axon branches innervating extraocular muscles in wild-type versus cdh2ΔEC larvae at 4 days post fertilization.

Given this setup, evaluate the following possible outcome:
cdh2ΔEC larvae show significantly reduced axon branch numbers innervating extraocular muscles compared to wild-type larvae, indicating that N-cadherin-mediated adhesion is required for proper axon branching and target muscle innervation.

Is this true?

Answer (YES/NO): NO